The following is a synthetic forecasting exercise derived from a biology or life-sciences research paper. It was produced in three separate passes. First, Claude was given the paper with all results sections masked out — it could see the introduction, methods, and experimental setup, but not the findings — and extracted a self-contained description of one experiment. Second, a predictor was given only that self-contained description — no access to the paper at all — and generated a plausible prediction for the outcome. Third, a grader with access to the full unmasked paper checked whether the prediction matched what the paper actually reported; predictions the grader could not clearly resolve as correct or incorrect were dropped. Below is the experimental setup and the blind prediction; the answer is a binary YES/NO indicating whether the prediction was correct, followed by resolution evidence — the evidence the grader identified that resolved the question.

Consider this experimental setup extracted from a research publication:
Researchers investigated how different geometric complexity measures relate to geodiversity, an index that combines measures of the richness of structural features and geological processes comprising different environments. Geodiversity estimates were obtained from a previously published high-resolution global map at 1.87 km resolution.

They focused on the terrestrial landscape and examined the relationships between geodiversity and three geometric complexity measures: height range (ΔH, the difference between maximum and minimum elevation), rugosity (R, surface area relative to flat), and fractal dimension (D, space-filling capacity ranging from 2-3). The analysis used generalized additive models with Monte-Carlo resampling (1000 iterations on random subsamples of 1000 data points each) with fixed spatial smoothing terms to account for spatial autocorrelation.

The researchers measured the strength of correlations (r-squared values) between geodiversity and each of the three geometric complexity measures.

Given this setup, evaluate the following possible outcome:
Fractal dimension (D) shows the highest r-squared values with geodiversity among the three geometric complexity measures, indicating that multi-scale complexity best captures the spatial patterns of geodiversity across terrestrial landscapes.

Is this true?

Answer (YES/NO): NO